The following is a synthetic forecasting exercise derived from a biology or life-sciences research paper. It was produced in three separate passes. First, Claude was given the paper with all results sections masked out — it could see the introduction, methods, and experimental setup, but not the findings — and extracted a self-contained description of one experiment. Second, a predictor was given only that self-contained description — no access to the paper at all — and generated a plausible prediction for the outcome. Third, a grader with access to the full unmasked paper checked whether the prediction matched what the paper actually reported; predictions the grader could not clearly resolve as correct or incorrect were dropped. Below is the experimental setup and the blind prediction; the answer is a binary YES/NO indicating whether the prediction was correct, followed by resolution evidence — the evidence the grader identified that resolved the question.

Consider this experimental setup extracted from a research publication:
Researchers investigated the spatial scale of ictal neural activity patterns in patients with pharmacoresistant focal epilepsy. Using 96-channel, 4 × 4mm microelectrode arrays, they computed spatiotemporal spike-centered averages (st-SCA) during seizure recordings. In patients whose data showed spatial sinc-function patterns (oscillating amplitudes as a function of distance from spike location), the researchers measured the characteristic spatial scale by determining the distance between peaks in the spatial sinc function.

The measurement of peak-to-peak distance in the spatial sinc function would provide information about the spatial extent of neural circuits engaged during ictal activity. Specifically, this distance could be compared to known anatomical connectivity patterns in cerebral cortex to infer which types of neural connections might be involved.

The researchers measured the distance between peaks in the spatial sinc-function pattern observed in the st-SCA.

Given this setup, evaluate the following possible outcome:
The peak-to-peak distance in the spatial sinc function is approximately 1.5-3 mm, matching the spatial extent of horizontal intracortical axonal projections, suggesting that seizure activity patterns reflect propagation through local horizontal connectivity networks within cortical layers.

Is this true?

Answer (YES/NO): YES